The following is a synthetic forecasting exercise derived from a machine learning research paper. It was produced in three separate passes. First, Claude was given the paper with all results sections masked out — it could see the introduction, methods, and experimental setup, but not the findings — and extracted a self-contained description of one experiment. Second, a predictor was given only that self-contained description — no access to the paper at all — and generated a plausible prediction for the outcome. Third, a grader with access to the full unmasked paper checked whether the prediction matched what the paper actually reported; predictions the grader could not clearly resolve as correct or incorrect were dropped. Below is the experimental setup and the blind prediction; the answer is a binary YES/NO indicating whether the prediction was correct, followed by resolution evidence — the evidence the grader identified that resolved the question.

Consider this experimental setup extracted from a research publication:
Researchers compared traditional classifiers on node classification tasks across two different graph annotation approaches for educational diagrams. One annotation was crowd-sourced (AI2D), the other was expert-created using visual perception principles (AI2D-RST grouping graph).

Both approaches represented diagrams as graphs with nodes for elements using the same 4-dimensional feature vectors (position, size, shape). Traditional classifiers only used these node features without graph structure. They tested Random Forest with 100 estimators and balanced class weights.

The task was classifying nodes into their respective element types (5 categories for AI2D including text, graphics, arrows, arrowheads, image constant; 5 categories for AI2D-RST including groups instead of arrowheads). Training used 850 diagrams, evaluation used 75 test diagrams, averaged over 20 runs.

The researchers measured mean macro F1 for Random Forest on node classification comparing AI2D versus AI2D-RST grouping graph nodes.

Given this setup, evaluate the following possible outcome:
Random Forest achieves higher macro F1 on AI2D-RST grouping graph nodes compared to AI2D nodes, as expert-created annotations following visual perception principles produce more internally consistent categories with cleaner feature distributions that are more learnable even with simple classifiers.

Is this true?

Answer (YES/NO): NO